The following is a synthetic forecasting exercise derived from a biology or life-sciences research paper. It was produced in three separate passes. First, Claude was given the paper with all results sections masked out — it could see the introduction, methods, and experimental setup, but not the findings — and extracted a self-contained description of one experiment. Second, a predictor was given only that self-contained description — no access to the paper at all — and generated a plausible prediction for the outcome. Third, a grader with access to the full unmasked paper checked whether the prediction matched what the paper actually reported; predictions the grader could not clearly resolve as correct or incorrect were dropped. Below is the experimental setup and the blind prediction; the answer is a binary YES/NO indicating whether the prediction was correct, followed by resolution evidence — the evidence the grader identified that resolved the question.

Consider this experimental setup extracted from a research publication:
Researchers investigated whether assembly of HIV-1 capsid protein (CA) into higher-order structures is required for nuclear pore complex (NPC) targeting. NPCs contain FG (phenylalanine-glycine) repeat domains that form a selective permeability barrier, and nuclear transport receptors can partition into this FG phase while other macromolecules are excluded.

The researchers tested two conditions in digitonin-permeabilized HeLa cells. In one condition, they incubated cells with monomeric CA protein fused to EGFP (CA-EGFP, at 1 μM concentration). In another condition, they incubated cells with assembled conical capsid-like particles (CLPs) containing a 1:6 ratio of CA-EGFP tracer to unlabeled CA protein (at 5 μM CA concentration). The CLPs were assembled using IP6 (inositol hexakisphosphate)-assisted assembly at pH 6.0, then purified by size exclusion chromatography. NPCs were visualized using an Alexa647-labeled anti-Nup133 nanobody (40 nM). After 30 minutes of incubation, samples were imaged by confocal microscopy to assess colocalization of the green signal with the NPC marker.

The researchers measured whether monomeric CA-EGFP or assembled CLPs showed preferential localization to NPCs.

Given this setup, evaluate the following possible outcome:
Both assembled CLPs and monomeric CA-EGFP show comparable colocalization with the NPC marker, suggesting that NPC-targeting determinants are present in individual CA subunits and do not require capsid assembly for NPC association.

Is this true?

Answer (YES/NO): NO